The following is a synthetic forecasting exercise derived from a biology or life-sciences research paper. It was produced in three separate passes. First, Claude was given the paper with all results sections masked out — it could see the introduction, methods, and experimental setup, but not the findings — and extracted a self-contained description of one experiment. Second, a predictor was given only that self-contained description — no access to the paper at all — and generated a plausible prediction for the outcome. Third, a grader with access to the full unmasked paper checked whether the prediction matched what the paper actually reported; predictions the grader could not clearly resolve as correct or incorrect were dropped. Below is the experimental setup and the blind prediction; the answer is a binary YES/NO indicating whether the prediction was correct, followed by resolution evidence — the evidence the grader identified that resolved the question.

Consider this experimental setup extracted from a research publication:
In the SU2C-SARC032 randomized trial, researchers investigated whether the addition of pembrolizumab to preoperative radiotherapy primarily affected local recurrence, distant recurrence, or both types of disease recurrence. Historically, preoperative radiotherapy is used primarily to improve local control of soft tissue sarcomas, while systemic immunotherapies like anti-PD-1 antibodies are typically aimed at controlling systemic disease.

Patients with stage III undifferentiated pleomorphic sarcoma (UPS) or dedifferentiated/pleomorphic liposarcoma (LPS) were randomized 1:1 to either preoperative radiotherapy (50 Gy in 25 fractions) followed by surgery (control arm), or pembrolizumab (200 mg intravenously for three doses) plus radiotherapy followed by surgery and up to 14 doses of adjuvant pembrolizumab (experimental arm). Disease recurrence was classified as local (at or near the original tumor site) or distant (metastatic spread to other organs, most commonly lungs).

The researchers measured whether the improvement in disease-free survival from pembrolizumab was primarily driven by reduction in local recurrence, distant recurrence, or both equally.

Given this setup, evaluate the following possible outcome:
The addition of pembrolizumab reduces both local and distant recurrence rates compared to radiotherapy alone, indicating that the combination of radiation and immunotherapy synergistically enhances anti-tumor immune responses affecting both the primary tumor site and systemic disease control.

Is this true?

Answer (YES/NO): NO